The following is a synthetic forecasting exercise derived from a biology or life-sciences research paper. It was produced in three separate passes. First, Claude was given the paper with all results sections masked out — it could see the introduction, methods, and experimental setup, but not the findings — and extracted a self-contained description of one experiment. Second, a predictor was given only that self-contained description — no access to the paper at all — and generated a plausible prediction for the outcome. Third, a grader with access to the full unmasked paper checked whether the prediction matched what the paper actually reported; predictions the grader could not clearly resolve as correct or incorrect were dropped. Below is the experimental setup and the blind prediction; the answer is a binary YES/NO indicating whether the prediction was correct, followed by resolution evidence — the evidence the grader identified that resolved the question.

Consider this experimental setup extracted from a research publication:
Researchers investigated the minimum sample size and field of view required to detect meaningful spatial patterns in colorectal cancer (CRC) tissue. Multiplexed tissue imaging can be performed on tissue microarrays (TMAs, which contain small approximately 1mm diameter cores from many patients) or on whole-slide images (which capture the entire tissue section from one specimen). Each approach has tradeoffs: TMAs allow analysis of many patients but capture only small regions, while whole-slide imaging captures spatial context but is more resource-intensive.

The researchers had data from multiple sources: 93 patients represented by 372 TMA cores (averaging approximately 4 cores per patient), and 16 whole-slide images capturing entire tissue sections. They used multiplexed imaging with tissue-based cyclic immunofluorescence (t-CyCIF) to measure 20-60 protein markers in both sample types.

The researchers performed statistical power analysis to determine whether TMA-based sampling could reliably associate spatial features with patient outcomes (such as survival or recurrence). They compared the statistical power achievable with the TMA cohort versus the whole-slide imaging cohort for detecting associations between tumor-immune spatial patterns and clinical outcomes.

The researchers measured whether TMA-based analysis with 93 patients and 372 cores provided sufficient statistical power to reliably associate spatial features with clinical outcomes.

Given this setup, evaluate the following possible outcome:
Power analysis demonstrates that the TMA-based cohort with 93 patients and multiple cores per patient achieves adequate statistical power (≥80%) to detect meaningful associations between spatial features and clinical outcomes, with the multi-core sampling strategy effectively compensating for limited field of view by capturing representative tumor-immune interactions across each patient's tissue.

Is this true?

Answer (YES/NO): NO